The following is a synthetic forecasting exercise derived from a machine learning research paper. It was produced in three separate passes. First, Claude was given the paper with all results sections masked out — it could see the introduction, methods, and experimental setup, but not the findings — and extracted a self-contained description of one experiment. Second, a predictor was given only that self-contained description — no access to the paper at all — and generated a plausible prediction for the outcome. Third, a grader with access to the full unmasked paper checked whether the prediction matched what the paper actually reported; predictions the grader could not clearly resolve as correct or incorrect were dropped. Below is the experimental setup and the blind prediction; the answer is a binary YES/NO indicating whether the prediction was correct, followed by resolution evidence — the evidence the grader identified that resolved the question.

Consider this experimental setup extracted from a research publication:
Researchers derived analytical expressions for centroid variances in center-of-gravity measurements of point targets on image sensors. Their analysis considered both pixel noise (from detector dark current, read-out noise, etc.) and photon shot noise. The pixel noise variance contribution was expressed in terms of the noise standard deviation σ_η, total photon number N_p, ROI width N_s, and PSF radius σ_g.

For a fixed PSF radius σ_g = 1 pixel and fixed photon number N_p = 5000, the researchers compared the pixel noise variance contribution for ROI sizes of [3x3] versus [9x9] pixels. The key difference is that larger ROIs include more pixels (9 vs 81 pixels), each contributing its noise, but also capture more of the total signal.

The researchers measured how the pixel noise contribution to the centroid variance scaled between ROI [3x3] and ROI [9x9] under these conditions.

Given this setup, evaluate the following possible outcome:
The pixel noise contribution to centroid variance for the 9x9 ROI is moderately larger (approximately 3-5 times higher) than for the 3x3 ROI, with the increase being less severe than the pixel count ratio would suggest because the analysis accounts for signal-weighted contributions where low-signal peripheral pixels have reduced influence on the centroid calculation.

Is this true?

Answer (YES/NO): NO